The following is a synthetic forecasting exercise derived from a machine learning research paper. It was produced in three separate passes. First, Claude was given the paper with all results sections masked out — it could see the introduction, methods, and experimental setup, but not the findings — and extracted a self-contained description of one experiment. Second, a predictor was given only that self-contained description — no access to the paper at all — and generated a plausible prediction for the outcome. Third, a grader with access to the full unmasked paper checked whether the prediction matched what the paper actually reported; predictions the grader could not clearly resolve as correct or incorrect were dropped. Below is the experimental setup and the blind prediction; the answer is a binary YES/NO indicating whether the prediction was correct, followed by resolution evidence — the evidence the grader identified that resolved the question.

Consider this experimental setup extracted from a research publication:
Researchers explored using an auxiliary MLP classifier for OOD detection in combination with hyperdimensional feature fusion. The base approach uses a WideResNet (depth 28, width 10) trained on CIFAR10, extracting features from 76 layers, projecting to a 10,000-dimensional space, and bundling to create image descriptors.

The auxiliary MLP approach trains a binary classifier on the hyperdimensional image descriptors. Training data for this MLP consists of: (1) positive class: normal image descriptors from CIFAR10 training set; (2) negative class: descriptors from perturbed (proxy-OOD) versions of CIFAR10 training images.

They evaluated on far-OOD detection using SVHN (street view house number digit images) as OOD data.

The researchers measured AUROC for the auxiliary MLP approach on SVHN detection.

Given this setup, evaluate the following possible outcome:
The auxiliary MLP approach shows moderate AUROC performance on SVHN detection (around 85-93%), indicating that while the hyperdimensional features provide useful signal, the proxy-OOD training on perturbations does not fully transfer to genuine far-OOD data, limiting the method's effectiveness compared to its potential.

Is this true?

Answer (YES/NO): NO